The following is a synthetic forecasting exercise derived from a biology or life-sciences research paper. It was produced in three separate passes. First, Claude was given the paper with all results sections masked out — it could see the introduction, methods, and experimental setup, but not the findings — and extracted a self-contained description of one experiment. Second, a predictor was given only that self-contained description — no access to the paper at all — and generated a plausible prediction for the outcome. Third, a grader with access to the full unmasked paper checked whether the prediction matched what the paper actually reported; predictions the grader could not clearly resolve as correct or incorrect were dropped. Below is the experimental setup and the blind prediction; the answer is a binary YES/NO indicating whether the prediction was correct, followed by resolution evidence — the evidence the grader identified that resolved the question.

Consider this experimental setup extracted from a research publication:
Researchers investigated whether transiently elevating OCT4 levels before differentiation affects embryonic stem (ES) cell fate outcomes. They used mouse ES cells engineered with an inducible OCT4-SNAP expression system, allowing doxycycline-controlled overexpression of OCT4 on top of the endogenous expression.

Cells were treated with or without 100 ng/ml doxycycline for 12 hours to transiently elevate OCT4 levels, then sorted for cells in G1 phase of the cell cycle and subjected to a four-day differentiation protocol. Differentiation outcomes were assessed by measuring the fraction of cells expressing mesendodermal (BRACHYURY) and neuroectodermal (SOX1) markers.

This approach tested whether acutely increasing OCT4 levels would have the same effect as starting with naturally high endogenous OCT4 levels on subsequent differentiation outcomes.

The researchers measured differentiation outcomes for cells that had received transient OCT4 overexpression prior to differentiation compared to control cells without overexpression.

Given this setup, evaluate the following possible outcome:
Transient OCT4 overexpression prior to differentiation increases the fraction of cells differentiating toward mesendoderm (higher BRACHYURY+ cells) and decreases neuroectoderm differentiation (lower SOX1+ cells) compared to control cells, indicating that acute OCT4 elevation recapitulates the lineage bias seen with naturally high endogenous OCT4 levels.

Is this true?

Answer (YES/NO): NO